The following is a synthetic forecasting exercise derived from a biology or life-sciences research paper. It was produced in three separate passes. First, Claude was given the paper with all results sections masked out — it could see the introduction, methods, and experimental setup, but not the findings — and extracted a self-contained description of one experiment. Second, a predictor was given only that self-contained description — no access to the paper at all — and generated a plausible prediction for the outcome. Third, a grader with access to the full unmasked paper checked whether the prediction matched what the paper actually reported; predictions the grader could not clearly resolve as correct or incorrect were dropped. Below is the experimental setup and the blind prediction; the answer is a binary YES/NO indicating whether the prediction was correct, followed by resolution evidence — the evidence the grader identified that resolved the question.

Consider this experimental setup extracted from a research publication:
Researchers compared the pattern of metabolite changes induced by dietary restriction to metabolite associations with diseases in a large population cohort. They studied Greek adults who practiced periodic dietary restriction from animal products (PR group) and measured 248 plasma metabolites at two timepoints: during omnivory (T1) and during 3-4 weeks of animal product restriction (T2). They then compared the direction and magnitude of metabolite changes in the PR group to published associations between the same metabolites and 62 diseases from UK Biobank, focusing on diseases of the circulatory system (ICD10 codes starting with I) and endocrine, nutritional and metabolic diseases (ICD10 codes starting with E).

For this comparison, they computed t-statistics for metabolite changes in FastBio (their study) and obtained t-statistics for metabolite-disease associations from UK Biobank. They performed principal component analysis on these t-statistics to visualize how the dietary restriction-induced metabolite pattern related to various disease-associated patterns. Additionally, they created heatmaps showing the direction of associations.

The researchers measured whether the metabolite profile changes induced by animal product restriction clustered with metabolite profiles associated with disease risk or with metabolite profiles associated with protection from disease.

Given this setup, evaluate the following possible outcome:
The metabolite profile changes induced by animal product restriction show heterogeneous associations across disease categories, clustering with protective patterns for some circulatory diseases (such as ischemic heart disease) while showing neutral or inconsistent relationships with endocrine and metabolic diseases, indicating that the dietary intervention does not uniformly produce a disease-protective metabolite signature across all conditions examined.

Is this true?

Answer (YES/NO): NO